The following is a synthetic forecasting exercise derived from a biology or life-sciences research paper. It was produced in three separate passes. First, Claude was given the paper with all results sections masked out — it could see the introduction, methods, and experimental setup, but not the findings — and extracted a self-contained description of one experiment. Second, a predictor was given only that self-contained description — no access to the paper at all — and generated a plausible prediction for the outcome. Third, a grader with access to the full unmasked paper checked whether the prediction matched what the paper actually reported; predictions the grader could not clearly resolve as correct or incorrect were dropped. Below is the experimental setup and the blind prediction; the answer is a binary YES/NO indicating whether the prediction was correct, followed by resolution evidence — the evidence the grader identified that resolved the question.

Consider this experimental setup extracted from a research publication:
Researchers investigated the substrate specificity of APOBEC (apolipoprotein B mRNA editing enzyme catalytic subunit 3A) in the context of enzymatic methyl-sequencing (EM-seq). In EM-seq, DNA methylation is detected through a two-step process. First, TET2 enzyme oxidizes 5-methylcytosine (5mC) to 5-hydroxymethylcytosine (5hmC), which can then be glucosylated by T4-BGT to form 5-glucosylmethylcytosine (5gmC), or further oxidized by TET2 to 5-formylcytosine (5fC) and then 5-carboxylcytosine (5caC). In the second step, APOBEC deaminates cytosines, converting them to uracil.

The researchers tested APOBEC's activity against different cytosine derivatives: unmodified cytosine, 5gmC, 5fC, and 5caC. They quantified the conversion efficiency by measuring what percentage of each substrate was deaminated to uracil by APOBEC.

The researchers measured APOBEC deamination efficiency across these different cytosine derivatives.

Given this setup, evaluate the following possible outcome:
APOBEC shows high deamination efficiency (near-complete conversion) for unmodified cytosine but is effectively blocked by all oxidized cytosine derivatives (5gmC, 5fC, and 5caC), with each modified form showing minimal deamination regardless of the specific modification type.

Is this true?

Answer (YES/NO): NO